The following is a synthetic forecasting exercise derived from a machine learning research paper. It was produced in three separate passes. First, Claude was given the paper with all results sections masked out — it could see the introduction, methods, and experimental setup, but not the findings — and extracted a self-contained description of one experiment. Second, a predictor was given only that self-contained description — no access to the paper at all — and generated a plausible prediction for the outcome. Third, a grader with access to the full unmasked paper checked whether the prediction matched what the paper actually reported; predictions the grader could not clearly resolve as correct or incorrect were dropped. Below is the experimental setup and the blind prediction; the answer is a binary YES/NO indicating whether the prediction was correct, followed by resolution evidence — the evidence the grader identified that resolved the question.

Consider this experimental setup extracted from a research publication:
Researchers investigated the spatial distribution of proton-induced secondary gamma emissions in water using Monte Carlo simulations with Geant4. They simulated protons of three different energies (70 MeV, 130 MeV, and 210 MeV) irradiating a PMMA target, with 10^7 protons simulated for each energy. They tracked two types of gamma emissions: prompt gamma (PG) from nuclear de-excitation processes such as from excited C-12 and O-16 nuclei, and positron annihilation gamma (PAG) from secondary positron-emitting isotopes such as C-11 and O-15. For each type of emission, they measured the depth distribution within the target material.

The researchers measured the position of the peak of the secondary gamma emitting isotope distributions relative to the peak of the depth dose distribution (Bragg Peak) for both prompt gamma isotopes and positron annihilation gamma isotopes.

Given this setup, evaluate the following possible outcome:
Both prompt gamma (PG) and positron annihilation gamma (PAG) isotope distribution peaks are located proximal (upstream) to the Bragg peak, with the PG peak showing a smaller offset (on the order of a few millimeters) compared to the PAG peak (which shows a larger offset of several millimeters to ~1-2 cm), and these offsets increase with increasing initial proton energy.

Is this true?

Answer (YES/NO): NO